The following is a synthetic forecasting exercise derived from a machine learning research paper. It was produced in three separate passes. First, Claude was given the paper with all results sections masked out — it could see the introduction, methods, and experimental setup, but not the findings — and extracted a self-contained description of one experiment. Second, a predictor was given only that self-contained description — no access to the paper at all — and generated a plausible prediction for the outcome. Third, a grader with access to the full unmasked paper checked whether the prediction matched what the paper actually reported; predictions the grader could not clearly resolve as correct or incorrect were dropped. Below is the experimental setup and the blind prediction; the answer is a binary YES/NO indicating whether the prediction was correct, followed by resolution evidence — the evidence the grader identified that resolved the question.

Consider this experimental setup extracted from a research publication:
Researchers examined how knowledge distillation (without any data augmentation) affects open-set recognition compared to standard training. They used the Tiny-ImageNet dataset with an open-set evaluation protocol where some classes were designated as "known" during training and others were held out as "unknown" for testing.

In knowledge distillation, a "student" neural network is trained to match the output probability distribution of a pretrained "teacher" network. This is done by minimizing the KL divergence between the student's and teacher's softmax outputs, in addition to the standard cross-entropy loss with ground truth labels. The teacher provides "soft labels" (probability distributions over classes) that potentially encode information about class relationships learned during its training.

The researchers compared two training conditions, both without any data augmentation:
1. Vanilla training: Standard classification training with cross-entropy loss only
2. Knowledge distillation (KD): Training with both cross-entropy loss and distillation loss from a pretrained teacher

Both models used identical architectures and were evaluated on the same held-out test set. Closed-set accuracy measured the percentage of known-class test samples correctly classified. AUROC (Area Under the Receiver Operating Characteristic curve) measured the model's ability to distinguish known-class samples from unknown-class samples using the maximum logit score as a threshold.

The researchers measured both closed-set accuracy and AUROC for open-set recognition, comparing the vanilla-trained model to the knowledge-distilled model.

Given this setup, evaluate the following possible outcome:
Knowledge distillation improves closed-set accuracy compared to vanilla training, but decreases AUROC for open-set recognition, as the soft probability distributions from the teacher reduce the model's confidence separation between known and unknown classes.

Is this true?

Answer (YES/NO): NO